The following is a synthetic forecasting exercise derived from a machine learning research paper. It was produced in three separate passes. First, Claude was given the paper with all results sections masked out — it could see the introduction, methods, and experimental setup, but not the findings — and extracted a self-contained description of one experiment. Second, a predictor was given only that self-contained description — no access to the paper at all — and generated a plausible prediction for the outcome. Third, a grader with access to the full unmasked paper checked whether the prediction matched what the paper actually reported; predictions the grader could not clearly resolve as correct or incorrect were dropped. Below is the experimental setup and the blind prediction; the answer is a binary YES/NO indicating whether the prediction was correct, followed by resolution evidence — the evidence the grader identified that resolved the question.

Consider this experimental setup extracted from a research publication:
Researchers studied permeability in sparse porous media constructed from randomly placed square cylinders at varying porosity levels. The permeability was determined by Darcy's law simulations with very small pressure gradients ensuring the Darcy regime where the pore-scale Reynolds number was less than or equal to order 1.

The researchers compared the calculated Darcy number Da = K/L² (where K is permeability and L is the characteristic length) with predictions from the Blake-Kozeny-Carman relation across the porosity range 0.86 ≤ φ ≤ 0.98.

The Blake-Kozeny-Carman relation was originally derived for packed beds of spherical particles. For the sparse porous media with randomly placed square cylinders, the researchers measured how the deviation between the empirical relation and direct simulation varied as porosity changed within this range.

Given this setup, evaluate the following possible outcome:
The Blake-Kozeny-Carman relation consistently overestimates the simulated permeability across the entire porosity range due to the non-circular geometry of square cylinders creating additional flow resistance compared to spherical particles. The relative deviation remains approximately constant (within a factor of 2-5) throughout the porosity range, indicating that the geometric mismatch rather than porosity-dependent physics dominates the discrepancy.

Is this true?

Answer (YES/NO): NO